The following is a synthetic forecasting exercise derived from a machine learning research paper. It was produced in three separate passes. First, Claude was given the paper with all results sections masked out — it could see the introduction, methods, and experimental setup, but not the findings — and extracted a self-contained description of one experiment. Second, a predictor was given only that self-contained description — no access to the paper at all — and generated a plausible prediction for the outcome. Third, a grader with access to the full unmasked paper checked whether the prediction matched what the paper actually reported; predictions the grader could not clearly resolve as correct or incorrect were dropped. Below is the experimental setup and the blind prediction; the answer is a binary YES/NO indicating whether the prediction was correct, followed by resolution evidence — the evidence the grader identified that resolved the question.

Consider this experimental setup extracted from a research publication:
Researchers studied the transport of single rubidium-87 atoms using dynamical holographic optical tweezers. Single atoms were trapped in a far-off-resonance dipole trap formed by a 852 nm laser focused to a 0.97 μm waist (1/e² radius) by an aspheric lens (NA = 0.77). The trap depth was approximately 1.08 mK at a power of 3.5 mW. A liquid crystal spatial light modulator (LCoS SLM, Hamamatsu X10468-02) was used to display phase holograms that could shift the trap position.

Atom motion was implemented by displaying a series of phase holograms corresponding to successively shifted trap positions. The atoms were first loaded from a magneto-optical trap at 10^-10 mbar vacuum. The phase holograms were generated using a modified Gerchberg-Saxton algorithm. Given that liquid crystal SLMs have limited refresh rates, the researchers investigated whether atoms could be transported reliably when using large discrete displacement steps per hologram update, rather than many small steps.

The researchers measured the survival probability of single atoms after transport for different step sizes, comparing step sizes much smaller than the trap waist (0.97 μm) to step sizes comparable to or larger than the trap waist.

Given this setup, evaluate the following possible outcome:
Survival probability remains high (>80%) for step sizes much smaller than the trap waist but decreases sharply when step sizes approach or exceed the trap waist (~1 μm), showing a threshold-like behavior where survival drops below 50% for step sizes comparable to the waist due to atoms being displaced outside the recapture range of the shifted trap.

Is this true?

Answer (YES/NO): NO